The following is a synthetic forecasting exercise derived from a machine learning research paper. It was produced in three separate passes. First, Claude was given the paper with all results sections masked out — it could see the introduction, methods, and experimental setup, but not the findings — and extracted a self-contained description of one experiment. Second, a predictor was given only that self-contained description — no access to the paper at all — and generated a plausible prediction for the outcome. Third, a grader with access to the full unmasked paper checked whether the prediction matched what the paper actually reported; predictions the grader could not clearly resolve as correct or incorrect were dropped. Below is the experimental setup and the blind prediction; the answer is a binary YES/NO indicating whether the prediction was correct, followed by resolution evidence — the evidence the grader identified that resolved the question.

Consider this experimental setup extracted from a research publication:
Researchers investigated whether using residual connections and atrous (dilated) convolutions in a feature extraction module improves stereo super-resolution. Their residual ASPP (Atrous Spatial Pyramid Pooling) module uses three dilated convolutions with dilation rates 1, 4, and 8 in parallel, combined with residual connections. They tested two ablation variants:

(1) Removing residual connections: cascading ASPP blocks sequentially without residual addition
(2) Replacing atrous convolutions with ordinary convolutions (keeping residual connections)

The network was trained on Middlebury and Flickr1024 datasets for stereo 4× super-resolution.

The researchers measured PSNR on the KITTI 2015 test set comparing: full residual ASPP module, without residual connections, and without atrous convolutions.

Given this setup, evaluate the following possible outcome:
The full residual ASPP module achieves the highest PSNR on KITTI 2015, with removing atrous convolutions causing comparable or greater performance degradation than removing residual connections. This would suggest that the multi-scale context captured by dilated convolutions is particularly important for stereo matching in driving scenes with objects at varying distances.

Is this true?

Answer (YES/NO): YES